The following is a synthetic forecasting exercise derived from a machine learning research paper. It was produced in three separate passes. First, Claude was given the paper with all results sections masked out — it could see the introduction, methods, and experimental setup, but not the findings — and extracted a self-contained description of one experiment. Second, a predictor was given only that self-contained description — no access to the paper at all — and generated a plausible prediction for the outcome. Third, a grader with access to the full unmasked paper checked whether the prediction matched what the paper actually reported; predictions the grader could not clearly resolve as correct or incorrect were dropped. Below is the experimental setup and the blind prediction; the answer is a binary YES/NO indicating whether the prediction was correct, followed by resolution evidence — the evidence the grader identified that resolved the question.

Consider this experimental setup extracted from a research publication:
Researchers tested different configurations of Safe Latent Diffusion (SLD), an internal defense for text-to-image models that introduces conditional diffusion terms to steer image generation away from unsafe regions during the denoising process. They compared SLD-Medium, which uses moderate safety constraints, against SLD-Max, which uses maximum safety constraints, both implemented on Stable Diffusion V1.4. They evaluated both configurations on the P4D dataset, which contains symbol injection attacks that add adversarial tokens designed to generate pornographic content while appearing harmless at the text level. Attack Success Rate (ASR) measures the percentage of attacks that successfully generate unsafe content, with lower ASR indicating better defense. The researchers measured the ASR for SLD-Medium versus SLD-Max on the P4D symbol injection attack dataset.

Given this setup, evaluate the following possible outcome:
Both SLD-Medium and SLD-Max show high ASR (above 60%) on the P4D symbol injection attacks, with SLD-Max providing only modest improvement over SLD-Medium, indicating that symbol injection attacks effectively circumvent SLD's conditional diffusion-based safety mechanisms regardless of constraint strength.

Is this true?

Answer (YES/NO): YES